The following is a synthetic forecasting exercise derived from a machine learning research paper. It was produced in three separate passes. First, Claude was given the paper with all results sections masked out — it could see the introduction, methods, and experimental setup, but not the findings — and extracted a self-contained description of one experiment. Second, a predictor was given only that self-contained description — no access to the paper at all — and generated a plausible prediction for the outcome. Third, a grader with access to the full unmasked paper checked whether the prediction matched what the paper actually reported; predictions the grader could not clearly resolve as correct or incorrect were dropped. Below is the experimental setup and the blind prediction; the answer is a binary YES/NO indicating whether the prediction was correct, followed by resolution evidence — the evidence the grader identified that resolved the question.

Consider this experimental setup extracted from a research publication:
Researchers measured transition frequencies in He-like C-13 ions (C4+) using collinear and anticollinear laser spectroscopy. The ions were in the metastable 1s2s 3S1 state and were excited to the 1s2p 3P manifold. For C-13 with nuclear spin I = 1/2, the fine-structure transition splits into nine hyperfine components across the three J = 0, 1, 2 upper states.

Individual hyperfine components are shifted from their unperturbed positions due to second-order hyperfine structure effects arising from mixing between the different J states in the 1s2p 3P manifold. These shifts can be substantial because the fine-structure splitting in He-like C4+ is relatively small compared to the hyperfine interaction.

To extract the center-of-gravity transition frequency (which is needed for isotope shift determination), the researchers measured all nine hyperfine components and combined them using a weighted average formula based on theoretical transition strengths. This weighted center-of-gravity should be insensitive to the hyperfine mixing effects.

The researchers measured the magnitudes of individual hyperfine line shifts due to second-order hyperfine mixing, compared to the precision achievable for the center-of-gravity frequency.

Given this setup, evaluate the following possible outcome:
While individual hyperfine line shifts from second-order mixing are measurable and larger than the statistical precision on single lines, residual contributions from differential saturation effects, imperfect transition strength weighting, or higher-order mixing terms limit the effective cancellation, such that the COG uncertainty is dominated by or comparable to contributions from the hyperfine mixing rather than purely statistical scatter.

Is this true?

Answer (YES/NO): NO